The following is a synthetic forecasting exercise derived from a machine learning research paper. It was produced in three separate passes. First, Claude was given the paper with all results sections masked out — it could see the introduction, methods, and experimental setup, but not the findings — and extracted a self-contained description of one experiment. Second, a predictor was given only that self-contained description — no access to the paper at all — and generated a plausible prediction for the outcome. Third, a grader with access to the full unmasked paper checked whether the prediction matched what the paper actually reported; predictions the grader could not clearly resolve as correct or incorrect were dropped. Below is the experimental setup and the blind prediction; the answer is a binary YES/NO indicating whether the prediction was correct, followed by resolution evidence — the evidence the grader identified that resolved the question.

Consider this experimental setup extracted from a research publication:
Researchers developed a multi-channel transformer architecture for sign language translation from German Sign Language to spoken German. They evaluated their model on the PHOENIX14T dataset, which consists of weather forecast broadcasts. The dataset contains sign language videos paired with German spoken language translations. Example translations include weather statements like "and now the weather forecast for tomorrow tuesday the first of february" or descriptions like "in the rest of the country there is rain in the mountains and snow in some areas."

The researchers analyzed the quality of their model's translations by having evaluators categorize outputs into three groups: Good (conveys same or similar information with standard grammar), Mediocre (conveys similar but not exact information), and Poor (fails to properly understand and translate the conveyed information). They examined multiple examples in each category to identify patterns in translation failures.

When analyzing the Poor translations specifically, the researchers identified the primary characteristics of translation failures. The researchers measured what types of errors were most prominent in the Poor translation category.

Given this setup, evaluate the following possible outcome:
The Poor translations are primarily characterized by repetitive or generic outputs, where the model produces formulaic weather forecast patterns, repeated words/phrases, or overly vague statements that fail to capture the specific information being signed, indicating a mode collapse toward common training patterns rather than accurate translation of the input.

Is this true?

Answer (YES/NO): YES